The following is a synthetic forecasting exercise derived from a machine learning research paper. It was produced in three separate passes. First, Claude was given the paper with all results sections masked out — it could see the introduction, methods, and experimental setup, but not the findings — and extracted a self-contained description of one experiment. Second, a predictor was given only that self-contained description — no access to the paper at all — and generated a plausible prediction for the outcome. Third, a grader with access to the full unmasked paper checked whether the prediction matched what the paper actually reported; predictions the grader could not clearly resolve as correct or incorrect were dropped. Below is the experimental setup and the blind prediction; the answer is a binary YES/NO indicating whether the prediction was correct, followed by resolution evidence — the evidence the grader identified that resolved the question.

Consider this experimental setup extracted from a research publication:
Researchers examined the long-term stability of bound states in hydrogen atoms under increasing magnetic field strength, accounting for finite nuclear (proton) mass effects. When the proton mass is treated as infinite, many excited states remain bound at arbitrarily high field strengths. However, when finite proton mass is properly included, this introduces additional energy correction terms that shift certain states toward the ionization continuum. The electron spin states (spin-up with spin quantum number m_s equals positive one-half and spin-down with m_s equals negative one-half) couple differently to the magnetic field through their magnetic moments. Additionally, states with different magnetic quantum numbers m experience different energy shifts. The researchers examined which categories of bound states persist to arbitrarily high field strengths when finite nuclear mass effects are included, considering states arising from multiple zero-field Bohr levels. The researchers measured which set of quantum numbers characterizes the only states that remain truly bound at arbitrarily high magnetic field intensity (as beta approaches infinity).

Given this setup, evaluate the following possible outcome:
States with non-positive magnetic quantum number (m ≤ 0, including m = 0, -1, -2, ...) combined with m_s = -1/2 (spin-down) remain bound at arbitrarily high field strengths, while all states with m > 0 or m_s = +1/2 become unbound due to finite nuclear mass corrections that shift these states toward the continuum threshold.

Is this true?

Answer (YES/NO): NO